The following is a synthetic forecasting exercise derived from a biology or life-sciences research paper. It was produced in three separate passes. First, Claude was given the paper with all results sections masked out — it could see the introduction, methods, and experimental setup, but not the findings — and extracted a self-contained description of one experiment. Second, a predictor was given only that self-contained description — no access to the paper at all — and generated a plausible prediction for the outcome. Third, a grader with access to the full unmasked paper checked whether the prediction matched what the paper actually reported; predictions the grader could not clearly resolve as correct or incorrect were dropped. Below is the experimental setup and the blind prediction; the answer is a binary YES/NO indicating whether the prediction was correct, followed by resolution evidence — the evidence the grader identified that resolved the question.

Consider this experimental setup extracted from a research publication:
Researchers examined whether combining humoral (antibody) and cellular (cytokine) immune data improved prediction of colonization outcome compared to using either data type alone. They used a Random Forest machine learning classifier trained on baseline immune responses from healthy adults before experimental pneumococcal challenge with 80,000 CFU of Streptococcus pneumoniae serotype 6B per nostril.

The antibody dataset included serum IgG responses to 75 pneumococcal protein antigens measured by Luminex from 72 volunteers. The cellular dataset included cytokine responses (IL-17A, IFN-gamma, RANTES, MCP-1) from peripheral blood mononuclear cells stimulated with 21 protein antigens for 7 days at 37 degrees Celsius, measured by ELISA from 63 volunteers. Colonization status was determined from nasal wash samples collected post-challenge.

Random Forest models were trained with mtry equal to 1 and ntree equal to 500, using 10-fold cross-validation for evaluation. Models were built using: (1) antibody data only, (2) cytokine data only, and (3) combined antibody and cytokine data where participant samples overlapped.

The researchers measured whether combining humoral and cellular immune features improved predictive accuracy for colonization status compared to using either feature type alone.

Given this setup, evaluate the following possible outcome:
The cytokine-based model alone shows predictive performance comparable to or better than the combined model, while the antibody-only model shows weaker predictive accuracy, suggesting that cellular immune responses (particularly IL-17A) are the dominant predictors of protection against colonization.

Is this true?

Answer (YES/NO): NO